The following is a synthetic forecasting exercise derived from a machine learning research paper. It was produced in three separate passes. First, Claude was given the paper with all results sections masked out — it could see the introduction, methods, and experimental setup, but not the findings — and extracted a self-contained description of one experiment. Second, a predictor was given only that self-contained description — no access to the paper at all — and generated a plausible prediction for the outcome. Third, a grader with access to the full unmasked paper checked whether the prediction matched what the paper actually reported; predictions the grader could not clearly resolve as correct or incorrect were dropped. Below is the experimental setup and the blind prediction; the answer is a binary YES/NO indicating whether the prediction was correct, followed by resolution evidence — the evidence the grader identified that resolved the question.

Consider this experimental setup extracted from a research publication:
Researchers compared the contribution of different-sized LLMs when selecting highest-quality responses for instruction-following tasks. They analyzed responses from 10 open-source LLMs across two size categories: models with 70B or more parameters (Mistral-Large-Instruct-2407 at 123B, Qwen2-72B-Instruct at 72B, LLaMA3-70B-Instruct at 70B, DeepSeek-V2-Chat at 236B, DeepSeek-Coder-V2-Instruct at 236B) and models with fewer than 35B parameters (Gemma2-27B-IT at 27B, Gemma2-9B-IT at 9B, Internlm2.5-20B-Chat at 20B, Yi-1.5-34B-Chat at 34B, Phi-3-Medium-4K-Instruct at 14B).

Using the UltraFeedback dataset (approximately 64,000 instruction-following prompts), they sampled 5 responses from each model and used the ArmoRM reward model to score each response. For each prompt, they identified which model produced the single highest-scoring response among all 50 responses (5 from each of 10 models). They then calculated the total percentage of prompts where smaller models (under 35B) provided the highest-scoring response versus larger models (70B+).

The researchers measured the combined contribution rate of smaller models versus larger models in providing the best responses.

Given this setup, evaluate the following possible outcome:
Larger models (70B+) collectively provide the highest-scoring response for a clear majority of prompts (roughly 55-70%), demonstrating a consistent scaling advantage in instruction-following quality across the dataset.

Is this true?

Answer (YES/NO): YES